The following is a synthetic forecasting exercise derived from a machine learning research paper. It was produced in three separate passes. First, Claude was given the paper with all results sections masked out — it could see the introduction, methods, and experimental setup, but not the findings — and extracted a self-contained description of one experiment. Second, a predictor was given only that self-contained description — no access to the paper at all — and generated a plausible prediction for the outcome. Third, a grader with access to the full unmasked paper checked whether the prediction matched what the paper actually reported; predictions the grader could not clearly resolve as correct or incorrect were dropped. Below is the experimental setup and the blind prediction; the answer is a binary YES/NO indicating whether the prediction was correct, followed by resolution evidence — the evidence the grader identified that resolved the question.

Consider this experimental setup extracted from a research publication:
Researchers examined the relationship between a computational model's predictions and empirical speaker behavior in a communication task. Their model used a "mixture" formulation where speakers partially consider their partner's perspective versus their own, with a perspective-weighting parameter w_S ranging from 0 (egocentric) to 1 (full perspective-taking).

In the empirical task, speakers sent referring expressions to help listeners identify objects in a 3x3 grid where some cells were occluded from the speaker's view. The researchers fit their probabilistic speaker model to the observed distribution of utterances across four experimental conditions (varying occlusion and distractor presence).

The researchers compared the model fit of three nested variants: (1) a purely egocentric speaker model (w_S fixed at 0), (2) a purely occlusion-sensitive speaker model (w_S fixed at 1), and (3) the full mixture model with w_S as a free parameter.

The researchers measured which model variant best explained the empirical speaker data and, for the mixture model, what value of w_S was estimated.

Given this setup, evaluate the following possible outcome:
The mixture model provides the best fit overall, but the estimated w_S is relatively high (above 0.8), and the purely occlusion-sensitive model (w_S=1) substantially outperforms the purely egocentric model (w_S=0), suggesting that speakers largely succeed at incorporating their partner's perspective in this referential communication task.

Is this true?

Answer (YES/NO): NO